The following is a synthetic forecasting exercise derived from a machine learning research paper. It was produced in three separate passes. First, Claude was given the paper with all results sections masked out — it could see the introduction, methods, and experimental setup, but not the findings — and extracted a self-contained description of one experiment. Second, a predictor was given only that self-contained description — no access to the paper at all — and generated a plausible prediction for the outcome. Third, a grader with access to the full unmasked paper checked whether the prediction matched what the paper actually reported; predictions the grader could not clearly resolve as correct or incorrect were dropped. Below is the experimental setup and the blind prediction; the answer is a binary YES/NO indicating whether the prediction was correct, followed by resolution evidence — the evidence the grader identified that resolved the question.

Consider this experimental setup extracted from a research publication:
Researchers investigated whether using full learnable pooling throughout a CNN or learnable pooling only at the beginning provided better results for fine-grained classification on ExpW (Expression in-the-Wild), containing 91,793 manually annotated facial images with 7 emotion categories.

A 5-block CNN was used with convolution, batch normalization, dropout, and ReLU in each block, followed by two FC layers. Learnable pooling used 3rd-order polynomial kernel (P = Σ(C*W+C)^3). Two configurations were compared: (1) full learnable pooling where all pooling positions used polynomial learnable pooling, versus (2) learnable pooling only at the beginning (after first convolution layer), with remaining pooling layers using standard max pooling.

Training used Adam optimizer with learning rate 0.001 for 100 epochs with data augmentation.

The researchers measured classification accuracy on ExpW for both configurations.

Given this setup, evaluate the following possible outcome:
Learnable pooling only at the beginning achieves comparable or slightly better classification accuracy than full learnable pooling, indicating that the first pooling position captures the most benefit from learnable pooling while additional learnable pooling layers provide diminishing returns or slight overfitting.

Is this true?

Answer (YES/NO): NO